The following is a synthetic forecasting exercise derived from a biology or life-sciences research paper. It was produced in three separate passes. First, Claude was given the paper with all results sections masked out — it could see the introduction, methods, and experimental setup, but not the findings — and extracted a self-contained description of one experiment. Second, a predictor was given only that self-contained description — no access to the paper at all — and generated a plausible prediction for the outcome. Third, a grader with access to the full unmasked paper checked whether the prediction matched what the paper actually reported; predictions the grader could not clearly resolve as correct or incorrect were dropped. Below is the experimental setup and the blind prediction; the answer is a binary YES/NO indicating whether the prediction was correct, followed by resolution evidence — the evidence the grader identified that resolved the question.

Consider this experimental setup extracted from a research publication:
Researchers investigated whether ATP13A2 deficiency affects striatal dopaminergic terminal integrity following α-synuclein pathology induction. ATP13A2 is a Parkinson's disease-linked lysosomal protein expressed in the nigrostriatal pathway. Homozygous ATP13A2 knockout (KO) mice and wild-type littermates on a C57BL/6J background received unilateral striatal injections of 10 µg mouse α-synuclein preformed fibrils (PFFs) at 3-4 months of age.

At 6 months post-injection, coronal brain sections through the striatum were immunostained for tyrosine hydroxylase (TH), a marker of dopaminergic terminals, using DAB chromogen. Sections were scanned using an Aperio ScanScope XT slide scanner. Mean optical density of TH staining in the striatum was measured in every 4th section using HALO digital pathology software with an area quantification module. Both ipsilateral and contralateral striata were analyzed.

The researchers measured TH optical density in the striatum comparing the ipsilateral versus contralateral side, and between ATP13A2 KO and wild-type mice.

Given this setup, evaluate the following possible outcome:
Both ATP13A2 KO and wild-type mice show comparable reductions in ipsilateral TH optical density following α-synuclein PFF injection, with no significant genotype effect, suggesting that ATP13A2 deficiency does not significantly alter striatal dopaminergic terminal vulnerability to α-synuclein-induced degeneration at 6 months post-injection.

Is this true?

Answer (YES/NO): YES